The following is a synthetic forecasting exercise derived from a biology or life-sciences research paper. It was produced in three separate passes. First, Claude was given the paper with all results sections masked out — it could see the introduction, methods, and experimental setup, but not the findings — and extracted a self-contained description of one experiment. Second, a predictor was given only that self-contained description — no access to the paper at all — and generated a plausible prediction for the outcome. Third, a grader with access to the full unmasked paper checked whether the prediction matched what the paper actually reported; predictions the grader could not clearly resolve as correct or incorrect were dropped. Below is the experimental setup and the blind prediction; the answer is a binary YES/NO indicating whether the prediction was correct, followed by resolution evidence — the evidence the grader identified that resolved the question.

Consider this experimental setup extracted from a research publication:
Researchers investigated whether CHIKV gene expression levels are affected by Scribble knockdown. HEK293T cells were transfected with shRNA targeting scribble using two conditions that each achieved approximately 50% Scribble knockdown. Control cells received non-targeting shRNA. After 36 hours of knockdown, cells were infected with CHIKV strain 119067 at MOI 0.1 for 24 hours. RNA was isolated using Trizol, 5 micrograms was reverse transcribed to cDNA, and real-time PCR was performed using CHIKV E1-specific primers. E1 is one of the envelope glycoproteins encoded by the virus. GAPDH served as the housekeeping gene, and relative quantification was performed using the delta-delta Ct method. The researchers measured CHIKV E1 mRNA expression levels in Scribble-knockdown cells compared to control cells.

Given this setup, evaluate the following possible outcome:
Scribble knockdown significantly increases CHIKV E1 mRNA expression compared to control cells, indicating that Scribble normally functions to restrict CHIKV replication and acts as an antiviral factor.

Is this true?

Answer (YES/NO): YES